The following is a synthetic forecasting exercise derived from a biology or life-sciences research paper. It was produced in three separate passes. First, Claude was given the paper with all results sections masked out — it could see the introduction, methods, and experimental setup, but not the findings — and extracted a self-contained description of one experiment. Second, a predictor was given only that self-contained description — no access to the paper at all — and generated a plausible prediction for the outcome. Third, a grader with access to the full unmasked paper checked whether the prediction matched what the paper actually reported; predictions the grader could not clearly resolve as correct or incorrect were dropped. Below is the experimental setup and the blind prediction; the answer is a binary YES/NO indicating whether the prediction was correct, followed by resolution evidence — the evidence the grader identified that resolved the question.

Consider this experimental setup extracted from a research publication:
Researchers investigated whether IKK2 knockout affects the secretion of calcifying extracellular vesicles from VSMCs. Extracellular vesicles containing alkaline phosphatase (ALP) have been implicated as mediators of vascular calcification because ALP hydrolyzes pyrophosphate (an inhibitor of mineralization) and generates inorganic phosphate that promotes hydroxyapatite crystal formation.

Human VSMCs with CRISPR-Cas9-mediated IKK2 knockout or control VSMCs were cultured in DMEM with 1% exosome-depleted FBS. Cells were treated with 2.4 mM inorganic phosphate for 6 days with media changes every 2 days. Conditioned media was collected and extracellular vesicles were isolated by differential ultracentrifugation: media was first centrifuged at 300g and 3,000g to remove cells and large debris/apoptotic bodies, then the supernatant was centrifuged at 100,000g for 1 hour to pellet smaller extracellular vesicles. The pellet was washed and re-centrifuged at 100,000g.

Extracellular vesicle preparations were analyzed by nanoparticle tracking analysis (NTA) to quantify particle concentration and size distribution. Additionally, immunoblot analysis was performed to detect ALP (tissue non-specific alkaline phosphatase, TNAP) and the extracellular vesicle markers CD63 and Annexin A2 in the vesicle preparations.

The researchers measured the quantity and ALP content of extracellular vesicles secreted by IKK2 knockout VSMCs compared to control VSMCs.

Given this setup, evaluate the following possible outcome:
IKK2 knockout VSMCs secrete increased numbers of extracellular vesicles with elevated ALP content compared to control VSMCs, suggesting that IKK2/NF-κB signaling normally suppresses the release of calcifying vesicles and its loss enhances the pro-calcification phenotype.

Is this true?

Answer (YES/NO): YES